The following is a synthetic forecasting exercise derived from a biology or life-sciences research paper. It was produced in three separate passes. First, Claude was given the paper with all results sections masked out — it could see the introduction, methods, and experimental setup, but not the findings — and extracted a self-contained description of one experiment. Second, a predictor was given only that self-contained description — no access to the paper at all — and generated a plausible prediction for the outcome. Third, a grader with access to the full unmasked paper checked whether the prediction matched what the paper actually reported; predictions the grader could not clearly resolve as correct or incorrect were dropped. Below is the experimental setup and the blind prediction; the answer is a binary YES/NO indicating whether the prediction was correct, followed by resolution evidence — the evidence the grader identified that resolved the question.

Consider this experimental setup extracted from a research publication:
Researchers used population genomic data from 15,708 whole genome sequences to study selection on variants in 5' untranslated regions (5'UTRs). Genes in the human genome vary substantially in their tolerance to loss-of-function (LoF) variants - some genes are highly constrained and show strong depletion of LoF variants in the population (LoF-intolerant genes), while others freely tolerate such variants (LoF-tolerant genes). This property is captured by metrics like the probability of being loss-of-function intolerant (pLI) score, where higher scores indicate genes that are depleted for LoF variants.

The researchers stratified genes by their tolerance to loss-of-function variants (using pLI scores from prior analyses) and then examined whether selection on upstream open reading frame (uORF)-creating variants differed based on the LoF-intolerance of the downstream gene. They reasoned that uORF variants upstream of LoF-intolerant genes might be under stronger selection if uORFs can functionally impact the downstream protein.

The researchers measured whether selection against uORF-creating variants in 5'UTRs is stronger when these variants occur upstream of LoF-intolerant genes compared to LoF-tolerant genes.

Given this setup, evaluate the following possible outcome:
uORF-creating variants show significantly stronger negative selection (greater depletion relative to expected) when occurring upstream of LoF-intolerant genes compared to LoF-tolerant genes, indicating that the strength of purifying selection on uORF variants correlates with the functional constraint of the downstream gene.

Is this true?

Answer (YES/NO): YES